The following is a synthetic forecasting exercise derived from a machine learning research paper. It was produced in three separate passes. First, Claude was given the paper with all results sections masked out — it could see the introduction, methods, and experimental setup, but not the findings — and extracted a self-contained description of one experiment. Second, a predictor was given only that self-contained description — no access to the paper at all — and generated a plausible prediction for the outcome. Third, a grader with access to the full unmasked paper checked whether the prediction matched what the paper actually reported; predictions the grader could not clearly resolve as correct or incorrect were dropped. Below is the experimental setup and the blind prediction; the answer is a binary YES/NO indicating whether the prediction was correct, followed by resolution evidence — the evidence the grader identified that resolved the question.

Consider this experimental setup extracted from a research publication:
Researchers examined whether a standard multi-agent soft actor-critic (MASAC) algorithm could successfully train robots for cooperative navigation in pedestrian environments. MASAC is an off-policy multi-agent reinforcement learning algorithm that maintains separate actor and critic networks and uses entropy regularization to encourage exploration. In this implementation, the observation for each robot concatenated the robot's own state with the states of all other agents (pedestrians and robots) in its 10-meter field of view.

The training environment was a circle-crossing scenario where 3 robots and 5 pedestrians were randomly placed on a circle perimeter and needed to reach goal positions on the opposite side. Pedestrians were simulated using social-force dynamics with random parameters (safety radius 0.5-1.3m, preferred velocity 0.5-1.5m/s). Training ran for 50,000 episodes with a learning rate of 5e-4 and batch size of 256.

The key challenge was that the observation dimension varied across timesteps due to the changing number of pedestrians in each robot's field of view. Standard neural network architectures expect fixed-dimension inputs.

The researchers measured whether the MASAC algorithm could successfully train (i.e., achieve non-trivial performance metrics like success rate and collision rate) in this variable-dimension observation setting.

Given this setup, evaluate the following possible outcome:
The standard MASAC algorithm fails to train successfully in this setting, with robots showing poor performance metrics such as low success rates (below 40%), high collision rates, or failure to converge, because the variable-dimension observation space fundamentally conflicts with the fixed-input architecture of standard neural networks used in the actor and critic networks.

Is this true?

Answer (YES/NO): YES